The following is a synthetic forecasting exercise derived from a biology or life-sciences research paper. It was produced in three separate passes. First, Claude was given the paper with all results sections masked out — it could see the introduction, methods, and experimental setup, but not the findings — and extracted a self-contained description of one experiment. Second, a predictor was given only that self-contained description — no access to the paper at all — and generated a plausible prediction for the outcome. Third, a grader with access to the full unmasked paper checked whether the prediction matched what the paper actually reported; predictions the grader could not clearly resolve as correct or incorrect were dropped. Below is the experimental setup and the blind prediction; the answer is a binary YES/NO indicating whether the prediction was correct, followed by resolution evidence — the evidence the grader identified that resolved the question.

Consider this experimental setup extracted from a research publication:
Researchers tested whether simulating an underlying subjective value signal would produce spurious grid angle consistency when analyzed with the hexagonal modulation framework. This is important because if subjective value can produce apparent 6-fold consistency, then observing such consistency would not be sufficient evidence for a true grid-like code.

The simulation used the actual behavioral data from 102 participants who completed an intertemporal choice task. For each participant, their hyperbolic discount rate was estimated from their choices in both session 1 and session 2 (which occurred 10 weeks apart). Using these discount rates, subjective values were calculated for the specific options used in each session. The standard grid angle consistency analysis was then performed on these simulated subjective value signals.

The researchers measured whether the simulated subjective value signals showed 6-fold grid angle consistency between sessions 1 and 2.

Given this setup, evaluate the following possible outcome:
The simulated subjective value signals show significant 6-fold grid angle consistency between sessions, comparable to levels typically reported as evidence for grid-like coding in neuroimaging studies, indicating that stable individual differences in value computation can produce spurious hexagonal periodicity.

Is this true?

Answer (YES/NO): NO